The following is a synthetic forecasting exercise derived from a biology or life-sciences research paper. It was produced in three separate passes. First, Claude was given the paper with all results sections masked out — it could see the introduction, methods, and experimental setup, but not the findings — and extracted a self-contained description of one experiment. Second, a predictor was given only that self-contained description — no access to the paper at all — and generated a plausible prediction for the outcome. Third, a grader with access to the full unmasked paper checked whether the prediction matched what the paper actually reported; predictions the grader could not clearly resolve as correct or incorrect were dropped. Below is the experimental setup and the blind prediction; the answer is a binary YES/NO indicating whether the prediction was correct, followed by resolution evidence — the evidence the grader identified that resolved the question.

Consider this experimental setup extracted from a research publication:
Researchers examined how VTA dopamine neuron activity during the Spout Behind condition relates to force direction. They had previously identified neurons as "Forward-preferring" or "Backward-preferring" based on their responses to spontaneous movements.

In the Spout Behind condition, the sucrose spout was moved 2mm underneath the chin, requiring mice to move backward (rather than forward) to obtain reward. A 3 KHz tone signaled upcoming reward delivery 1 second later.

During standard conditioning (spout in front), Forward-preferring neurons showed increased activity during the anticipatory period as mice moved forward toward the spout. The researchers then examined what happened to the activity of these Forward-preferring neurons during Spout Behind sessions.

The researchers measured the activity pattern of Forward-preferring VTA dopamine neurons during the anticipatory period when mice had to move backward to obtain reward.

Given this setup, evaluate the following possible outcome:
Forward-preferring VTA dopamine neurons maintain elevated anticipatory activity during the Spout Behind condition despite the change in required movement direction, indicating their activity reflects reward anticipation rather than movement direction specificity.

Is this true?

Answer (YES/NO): NO